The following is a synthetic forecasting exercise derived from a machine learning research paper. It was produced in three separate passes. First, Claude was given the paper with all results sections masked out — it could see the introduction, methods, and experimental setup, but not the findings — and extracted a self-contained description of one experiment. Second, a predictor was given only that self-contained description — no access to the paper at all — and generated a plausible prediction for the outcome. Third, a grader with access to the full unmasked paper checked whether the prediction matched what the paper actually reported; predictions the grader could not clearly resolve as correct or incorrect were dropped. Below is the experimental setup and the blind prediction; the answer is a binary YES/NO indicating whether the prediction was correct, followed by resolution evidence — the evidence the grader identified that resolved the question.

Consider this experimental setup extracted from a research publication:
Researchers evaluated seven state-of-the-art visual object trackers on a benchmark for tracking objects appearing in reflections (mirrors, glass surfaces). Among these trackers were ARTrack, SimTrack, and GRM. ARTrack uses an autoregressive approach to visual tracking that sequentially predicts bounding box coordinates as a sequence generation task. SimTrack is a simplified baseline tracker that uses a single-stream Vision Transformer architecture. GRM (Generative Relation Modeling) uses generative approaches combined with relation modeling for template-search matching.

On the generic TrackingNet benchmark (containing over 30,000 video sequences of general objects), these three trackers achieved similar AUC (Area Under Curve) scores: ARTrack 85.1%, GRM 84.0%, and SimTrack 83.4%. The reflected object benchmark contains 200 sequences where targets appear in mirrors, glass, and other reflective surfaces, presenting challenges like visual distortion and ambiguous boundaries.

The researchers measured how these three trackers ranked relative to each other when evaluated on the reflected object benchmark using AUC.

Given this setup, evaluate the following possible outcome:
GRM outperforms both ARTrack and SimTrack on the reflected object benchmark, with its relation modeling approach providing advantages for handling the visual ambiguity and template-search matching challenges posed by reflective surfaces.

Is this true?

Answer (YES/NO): YES